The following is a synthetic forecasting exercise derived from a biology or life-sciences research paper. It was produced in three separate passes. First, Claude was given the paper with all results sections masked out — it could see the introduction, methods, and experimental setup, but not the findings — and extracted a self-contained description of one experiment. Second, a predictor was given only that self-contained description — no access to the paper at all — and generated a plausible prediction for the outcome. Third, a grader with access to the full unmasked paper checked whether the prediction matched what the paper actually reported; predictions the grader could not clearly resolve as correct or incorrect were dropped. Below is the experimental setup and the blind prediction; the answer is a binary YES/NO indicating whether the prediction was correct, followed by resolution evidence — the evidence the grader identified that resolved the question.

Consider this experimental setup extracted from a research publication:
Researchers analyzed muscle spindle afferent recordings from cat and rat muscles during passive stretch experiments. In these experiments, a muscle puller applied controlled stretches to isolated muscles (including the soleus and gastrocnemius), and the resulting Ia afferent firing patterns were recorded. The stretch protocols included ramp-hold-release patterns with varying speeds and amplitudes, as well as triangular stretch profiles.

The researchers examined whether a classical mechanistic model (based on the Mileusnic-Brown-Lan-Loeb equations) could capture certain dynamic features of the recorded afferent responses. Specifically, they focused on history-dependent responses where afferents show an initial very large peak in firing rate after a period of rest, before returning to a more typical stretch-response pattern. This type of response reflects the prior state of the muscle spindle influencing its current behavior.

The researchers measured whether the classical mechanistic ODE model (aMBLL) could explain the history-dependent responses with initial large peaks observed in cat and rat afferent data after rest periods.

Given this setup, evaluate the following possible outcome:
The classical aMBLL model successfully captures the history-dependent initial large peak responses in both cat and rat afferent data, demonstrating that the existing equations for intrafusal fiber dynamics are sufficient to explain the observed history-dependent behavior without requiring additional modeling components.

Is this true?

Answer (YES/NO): NO